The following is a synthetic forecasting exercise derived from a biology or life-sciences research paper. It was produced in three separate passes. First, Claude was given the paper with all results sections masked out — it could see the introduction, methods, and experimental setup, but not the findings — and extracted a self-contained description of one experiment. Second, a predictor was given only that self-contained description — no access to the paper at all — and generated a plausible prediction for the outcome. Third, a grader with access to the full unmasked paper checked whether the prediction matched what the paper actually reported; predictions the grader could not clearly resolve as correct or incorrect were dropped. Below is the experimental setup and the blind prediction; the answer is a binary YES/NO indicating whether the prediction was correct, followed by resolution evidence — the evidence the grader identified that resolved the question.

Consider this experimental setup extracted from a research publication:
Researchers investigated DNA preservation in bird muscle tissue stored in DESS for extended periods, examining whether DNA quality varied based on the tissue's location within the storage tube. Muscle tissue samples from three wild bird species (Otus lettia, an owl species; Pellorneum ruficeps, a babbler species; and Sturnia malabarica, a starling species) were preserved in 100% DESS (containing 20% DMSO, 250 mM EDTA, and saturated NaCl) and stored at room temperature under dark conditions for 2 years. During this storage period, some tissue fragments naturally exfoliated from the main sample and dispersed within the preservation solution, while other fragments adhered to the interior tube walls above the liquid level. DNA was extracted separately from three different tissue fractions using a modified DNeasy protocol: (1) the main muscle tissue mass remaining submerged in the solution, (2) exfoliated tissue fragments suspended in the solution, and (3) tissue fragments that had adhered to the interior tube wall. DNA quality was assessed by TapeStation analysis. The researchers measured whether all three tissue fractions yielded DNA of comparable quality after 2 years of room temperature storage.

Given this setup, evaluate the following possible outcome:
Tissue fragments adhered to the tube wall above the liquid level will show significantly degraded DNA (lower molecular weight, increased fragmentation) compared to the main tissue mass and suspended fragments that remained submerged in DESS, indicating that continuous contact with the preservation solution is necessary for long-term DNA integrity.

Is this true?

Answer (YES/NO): NO